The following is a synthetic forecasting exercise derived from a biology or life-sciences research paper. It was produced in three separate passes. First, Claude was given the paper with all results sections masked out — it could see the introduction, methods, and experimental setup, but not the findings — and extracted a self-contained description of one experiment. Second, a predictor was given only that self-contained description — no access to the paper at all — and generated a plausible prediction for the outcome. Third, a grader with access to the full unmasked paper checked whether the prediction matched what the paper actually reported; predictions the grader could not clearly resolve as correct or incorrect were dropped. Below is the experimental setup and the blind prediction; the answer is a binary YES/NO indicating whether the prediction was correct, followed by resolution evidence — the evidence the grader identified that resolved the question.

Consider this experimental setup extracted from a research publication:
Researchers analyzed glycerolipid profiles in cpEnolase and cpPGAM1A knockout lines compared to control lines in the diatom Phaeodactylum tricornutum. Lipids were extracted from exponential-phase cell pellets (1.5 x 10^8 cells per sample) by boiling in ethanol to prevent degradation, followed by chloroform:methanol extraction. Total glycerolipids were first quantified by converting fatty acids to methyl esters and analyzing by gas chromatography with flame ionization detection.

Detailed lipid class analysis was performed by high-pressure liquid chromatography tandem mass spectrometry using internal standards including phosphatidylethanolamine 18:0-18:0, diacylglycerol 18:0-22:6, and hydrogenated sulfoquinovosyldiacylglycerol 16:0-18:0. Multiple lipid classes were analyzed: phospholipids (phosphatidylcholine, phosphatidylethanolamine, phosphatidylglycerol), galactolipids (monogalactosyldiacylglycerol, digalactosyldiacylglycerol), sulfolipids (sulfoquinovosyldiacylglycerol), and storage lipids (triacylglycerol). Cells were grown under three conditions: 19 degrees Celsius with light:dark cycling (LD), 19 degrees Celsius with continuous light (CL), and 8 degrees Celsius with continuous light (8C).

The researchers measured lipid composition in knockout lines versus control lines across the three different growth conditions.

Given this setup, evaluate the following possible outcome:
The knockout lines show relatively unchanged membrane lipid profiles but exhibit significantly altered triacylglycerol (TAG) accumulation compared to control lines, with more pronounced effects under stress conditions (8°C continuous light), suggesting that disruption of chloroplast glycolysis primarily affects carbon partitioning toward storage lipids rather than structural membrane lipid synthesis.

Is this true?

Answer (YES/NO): NO